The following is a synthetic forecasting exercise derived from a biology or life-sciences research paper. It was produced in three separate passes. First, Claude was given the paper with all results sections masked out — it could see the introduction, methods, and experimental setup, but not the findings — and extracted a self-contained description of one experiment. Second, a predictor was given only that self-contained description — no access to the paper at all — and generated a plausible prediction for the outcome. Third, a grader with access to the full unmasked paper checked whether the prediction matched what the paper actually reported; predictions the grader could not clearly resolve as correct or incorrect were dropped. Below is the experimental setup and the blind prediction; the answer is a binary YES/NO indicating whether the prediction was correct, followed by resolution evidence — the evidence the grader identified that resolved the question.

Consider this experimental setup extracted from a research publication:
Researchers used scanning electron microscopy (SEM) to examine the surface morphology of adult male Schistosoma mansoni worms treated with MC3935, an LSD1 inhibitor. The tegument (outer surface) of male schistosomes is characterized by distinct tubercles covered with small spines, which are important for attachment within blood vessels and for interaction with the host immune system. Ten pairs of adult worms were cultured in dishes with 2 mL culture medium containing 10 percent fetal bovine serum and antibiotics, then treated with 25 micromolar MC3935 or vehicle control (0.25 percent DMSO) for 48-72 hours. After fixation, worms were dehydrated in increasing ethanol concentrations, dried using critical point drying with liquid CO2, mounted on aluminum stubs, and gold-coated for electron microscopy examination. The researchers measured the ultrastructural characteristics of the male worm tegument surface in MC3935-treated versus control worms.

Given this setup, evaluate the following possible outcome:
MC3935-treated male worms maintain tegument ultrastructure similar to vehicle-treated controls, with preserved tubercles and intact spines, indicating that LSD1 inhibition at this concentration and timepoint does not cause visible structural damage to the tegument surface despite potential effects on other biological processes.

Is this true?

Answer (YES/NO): NO